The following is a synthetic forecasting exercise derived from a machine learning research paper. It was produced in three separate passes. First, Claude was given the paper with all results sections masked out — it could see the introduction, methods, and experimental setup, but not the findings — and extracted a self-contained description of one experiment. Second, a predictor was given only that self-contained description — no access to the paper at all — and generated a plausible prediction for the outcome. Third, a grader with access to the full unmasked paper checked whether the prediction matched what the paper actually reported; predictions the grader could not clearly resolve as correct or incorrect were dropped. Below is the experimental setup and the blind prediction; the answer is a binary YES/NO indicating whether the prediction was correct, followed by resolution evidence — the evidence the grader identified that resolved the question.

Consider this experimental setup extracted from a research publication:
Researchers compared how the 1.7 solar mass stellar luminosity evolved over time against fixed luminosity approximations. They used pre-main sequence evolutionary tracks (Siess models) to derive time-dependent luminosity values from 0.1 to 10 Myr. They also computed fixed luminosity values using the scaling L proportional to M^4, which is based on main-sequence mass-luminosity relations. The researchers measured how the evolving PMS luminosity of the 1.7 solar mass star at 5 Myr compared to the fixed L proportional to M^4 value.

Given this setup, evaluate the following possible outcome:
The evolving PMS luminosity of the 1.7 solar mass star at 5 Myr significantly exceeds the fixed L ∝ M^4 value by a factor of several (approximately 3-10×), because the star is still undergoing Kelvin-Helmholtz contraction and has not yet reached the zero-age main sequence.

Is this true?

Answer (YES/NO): NO